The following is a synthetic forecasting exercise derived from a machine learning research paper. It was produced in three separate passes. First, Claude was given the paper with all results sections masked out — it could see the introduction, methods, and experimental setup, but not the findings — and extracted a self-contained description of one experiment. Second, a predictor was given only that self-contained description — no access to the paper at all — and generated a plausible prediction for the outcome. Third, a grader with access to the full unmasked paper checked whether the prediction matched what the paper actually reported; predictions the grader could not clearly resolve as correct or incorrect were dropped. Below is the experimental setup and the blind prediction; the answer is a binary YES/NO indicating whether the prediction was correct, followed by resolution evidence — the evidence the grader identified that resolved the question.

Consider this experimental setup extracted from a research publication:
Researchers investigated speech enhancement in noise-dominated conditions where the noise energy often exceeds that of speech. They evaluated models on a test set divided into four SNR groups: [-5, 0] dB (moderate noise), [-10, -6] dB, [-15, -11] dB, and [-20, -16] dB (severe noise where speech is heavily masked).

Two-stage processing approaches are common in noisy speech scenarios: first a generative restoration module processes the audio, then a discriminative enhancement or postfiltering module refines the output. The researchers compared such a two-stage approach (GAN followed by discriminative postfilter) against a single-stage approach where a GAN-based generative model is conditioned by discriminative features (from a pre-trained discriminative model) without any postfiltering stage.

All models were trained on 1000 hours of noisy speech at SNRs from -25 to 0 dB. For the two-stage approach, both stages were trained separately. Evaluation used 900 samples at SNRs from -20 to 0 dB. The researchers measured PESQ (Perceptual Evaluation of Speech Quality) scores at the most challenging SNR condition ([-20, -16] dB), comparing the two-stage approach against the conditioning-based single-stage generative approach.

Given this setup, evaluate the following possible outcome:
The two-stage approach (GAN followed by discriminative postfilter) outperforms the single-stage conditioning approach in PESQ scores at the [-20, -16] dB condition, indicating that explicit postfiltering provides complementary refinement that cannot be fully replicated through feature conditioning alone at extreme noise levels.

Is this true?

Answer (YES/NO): NO